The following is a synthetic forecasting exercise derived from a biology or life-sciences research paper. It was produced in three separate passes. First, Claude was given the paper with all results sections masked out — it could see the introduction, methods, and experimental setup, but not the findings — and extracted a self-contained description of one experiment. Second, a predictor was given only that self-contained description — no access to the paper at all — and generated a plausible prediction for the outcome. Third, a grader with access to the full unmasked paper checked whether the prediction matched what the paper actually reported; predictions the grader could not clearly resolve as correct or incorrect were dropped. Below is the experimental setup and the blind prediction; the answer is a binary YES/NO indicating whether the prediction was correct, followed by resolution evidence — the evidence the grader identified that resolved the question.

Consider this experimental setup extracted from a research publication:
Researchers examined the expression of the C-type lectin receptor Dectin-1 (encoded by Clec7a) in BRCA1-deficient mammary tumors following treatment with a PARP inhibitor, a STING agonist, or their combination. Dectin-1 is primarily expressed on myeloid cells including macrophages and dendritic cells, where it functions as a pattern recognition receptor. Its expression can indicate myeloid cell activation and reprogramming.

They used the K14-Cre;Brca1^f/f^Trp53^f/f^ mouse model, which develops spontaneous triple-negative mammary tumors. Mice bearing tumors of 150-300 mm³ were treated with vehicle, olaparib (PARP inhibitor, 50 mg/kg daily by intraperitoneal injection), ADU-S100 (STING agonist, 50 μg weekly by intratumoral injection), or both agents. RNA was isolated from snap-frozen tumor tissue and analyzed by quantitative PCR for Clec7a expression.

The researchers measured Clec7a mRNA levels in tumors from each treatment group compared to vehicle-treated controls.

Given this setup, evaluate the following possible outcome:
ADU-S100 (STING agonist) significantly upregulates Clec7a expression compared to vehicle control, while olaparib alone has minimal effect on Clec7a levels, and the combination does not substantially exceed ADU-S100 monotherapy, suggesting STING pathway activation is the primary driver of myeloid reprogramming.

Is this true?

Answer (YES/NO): NO